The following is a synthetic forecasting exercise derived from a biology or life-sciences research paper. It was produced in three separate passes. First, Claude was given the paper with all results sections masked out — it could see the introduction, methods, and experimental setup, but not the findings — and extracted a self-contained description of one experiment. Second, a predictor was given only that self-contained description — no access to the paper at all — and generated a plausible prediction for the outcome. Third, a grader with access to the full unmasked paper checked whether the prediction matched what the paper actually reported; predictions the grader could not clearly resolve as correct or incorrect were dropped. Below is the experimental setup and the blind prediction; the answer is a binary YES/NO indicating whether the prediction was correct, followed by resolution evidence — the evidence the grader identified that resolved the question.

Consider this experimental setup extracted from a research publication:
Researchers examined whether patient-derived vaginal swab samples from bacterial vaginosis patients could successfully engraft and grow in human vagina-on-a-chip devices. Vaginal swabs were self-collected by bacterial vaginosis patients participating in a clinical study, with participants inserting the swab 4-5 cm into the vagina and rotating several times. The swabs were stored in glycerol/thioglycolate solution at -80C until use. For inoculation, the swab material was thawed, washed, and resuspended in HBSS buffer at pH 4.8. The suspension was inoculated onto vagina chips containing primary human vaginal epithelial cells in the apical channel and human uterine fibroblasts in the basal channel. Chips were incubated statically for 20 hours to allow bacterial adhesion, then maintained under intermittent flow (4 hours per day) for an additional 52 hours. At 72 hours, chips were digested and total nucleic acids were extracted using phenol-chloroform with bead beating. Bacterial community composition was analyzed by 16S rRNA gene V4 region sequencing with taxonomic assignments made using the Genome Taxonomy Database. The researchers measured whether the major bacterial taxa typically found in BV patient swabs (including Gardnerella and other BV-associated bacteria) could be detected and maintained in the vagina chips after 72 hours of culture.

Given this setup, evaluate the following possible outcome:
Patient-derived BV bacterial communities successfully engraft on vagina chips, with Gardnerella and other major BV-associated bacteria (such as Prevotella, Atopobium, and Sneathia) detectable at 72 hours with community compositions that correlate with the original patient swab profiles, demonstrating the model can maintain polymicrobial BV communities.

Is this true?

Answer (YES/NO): NO